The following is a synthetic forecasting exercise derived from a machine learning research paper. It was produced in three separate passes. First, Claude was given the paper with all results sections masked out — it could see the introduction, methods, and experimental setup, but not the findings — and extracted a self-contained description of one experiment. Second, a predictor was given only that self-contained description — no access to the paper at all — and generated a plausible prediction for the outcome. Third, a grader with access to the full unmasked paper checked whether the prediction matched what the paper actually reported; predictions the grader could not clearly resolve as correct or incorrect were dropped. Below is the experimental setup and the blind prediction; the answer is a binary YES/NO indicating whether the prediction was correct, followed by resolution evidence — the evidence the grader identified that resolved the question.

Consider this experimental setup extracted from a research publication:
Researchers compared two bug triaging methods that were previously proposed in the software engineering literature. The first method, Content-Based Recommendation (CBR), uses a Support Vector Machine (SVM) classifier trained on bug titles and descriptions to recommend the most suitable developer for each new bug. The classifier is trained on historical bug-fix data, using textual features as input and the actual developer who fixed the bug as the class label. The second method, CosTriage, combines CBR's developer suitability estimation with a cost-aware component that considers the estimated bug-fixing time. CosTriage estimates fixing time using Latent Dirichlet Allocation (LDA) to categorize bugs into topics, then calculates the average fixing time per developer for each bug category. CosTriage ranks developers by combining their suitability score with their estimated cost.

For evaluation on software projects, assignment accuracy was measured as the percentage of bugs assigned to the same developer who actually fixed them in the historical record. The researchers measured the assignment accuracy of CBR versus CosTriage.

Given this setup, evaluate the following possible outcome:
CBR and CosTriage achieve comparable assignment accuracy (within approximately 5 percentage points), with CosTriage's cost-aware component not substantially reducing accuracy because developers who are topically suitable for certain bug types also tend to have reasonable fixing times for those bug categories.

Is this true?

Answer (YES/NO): YES